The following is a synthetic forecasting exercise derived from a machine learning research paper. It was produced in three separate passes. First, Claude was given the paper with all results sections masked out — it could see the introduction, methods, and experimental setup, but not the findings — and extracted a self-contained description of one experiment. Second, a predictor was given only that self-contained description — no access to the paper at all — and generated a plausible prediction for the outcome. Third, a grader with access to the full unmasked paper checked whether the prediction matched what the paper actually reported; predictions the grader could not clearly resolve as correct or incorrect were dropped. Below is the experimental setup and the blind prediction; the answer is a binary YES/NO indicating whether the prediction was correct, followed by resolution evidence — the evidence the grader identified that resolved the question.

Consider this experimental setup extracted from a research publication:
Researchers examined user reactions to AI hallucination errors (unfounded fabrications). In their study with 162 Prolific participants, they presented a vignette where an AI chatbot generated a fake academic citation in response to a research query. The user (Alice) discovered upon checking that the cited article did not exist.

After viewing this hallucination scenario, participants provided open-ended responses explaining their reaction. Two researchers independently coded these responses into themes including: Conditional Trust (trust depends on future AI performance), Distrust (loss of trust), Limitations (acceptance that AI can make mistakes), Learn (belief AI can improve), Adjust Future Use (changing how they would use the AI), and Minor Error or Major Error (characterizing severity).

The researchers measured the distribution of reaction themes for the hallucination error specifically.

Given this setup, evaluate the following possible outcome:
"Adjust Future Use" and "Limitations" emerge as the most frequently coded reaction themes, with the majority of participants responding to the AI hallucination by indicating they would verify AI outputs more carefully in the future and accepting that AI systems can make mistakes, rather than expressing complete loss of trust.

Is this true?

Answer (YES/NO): NO